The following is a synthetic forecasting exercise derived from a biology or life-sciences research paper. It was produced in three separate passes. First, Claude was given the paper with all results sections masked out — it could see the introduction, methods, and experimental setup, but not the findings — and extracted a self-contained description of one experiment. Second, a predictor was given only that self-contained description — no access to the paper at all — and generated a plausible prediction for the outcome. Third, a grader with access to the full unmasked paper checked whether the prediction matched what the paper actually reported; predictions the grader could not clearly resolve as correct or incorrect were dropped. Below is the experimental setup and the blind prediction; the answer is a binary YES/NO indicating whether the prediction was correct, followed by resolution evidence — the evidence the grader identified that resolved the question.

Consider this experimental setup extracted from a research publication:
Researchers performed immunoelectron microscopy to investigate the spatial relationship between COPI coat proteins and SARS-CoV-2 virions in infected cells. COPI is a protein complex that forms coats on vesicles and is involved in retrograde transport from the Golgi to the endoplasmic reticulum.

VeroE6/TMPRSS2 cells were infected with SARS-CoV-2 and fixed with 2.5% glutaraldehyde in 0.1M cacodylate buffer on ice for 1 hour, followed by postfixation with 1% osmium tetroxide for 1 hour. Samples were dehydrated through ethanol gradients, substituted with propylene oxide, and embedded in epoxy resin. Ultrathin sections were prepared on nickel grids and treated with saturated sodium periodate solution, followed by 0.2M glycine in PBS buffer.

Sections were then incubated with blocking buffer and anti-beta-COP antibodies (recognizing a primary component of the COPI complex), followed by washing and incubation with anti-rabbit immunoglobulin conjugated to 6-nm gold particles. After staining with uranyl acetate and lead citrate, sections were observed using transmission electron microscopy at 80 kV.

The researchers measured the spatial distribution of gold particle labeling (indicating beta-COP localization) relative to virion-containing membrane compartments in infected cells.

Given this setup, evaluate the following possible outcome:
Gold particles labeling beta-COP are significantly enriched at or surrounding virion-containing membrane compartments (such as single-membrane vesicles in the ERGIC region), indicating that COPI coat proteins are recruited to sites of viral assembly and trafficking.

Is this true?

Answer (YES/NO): YES